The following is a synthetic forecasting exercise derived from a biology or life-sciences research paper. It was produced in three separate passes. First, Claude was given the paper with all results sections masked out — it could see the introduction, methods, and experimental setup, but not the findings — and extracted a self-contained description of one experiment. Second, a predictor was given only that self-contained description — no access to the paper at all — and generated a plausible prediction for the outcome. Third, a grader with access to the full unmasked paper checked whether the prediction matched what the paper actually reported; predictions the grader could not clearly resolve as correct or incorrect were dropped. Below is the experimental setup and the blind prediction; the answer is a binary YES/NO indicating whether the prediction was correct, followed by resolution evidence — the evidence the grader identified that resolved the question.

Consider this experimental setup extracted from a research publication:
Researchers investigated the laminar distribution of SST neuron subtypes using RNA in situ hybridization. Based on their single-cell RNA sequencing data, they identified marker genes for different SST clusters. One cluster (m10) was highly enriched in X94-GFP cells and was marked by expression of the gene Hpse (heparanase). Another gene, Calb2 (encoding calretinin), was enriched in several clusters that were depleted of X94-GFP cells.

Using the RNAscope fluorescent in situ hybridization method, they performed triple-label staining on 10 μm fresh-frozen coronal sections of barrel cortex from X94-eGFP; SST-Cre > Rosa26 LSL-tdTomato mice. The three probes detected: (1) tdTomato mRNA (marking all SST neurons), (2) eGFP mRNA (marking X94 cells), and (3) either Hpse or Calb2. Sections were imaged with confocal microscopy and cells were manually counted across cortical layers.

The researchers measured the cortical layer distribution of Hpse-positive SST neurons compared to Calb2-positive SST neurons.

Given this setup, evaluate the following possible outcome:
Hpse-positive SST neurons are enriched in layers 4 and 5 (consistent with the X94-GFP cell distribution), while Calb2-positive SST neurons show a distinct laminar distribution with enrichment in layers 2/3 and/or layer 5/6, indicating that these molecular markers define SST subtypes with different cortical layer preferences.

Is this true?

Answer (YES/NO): NO